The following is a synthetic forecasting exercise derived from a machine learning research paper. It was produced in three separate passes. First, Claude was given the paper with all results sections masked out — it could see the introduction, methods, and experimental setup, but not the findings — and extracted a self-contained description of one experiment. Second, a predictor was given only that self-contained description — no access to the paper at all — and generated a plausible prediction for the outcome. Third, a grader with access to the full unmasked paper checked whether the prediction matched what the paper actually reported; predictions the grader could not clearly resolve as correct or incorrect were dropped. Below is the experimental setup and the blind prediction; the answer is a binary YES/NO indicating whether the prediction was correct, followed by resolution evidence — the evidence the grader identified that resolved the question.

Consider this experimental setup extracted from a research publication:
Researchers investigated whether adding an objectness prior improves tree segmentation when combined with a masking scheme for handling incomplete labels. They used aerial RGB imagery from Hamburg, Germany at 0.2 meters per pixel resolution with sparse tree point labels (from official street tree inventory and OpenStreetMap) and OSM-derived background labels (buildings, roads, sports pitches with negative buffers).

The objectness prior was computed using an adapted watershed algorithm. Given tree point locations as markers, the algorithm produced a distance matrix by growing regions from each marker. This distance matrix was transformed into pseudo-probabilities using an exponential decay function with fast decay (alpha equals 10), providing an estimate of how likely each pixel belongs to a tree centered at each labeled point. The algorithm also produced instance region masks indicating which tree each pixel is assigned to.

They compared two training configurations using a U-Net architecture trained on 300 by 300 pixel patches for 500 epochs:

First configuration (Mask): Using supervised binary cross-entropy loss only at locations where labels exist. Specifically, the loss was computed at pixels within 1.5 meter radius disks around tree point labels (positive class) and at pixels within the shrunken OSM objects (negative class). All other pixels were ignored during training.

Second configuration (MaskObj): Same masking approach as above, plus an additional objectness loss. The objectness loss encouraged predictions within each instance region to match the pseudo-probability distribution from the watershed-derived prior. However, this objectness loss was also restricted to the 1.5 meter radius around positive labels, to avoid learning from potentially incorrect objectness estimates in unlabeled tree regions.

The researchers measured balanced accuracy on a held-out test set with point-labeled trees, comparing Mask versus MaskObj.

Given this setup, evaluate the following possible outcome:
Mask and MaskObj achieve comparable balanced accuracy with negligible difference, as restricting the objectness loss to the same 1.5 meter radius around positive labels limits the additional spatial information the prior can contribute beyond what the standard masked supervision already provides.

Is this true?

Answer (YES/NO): NO